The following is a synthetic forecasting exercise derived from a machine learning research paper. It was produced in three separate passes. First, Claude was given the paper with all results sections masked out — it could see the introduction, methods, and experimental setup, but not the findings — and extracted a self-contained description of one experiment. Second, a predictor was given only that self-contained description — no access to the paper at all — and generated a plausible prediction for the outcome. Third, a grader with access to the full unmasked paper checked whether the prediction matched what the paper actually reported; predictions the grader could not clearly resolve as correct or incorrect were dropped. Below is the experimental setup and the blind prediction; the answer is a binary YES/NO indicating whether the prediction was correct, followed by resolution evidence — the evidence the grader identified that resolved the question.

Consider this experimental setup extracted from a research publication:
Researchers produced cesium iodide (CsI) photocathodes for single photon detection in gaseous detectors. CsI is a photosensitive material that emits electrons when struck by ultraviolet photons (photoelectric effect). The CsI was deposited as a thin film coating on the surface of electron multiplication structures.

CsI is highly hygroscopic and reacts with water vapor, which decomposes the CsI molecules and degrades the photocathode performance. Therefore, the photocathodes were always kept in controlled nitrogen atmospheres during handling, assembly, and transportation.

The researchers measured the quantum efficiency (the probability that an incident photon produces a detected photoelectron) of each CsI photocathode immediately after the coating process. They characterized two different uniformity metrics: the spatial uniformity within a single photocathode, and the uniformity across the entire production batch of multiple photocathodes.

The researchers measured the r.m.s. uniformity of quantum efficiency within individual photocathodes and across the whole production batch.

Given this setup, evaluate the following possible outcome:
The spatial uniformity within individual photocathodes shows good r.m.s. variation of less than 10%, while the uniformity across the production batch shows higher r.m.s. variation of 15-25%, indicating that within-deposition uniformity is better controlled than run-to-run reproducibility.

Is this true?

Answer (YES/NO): NO